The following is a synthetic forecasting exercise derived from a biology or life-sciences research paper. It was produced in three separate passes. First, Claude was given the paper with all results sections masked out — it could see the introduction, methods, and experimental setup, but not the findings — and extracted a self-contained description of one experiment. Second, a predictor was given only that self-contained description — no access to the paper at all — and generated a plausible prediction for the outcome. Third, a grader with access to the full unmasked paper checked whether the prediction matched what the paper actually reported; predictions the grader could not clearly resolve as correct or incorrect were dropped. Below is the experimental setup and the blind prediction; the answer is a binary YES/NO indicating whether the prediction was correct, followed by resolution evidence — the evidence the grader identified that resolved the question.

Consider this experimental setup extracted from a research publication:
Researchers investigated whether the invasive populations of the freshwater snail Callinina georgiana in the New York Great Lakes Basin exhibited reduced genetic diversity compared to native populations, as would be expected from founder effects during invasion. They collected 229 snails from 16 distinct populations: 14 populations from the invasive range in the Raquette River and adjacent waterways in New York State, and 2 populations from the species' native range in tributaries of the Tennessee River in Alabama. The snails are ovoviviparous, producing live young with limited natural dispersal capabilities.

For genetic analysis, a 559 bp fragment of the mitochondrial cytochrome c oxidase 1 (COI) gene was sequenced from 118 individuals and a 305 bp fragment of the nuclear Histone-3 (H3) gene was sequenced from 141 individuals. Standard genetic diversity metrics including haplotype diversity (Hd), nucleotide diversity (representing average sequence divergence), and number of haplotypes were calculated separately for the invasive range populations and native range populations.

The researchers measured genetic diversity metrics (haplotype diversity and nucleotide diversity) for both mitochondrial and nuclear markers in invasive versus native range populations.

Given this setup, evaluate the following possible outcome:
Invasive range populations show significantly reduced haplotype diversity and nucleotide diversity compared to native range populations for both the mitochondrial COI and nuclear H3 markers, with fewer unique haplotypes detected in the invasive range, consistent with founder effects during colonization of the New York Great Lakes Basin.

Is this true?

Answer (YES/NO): NO